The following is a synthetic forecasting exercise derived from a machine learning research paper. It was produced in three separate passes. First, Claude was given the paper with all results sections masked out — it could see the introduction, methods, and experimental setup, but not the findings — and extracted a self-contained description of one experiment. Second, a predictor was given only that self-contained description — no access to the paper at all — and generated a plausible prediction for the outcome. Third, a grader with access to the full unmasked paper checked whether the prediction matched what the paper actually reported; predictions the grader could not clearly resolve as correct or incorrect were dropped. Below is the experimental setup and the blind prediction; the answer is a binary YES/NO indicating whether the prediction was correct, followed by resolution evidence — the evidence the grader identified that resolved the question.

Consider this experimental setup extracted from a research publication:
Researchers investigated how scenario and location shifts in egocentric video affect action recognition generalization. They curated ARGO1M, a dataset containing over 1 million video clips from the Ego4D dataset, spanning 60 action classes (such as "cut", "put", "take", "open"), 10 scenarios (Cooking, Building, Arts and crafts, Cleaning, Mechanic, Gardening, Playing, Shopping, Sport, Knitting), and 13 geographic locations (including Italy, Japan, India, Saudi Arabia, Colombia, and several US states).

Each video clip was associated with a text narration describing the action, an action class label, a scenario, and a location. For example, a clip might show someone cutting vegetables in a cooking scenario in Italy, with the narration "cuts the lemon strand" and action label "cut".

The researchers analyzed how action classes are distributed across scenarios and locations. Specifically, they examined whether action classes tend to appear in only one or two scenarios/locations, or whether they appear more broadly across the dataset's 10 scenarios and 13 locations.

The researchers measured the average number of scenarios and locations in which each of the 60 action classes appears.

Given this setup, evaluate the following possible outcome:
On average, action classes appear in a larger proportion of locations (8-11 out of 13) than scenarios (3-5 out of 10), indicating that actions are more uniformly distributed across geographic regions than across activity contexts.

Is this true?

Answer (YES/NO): NO